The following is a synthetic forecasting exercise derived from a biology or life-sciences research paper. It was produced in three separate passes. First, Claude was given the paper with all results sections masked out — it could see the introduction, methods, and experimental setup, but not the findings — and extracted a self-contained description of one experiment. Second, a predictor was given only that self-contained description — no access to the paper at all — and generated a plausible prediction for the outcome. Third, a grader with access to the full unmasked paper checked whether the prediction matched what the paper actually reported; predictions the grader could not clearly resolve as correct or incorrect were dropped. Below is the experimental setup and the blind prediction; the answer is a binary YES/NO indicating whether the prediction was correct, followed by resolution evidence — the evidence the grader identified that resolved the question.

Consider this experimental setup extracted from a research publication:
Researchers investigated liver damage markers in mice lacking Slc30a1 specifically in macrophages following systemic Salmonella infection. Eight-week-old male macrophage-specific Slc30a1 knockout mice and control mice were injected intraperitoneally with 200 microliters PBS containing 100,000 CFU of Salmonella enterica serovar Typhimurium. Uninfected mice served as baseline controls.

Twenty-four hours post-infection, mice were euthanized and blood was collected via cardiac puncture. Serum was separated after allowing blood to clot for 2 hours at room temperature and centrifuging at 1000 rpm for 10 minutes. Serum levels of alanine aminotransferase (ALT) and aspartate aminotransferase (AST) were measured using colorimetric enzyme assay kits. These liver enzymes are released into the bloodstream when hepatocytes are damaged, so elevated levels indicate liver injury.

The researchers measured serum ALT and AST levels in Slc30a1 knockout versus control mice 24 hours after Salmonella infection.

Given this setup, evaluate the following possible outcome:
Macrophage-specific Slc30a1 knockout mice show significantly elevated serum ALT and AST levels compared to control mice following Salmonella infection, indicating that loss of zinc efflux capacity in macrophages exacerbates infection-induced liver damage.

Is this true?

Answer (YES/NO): YES